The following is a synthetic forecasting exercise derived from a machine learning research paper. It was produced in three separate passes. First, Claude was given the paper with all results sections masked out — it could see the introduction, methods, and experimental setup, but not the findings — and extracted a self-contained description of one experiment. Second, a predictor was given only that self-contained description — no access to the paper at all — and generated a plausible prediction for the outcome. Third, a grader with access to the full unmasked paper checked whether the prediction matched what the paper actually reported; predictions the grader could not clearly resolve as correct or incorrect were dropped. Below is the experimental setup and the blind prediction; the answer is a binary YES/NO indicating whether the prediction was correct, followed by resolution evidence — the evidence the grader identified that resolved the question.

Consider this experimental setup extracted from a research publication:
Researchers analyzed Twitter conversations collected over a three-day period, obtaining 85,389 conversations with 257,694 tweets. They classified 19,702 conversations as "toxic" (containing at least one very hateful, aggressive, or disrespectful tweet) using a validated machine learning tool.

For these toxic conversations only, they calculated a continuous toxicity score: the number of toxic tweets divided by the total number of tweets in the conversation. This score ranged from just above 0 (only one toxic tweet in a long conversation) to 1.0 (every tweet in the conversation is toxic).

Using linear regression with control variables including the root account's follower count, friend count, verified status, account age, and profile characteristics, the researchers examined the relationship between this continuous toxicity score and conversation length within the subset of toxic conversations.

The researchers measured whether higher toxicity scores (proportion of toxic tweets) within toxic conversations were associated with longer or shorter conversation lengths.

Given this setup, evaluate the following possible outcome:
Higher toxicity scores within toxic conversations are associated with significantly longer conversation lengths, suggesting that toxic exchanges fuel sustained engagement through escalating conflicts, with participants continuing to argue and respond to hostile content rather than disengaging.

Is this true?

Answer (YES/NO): NO